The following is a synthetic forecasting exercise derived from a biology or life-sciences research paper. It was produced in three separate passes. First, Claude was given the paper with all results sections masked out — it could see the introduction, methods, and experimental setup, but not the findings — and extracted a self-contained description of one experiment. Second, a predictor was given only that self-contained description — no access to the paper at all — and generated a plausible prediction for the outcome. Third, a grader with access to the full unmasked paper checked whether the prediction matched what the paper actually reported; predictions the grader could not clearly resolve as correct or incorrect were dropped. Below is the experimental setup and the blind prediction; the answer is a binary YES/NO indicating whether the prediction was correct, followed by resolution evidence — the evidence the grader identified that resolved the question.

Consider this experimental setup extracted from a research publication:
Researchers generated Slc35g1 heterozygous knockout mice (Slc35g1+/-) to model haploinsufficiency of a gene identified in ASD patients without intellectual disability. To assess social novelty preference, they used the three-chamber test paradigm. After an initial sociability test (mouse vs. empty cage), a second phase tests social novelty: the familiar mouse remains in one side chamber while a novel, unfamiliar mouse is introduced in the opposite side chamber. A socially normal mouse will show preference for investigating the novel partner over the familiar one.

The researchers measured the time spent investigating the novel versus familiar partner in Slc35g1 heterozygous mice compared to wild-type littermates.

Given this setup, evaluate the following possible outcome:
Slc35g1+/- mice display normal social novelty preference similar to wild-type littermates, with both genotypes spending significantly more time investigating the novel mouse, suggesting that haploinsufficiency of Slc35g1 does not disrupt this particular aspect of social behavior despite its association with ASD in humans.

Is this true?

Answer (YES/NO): NO